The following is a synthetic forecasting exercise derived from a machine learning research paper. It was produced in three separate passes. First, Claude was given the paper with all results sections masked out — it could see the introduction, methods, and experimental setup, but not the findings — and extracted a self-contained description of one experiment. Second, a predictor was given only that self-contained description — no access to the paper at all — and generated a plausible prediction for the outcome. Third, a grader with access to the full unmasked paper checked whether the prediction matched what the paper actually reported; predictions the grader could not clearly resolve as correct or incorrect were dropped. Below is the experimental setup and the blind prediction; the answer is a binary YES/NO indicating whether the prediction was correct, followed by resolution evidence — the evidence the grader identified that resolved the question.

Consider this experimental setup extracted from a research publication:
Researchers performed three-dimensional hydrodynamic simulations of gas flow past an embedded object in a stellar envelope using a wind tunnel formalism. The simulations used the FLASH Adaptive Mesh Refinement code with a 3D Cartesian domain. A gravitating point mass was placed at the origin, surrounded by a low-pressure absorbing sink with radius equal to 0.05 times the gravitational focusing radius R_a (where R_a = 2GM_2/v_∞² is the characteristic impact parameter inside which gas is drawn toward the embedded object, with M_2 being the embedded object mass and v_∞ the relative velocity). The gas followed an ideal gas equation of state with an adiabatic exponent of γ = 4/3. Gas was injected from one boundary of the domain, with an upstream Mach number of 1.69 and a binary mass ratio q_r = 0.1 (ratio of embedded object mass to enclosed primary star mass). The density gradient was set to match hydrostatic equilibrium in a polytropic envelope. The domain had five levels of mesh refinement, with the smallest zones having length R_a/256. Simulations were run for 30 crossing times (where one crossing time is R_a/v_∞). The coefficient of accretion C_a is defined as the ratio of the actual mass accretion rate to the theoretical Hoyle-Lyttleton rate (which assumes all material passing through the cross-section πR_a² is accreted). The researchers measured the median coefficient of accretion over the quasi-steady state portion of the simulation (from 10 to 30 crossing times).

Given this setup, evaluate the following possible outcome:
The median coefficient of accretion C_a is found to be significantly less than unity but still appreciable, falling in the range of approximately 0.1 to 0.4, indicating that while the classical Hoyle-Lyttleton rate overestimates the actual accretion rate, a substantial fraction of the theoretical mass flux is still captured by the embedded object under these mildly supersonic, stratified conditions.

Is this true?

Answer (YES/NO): NO